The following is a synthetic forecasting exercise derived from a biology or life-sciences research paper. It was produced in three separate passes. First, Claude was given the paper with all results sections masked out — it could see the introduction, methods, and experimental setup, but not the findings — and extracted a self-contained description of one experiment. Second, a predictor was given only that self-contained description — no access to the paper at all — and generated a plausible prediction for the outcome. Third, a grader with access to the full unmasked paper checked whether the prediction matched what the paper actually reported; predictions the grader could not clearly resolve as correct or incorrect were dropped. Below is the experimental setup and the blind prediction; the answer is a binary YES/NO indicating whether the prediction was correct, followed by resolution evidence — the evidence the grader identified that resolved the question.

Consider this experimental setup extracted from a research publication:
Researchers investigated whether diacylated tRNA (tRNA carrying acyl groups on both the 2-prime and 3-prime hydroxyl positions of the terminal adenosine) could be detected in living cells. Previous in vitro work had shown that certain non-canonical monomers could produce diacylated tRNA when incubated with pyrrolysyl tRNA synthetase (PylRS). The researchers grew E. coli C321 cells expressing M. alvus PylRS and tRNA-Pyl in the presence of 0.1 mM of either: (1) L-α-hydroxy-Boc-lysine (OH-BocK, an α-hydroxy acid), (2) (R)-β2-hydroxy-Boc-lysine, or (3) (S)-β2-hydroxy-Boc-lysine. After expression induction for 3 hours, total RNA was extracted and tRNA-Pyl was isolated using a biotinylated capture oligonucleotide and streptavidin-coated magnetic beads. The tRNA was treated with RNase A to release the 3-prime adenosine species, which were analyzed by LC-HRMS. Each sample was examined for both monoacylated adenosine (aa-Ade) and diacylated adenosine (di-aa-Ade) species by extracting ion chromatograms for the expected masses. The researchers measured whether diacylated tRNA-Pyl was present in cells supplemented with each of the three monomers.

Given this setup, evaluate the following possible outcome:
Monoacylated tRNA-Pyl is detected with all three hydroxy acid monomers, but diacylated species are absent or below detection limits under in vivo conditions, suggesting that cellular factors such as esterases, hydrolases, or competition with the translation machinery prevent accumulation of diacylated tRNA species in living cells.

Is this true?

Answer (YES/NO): NO